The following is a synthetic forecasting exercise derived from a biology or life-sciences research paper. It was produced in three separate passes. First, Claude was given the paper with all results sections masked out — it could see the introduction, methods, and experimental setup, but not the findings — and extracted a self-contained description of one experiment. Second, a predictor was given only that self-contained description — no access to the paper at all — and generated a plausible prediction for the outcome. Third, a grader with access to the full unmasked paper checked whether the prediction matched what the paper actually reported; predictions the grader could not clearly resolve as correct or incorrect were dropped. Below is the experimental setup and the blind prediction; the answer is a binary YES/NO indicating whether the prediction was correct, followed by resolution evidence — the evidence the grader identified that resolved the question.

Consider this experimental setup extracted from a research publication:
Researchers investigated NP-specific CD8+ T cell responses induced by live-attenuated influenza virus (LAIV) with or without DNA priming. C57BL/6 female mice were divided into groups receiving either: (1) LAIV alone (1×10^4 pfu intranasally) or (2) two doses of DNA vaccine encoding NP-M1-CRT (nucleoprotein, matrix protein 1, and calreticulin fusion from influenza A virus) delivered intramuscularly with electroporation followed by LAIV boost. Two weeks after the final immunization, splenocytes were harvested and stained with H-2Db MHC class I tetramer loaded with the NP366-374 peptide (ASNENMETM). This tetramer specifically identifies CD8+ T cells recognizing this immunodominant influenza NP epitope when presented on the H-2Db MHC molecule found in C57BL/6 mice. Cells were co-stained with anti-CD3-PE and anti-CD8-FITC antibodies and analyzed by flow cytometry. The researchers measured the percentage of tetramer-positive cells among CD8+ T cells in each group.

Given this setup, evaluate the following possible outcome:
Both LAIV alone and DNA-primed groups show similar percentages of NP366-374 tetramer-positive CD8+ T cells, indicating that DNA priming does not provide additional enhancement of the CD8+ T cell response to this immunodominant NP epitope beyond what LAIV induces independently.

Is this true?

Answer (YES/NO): NO